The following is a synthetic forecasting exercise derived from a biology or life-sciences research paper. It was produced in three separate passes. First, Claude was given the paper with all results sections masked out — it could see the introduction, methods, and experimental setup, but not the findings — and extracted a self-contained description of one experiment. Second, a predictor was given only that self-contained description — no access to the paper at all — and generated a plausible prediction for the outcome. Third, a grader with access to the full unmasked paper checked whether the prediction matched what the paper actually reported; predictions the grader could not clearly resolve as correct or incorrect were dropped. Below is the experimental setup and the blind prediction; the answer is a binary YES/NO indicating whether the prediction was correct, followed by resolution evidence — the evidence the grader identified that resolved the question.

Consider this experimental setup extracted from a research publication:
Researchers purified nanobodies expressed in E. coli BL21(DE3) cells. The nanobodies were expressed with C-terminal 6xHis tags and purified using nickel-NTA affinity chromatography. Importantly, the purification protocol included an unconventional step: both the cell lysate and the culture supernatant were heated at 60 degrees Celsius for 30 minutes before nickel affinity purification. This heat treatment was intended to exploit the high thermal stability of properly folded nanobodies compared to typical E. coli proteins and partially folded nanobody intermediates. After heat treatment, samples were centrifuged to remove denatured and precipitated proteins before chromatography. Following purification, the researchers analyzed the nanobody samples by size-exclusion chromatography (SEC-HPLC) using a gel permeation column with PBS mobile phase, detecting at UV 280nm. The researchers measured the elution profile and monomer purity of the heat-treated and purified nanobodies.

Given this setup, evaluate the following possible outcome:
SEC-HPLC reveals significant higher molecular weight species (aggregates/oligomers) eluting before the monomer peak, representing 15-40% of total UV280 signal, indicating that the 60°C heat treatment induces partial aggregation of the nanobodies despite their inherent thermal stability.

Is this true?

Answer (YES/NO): NO